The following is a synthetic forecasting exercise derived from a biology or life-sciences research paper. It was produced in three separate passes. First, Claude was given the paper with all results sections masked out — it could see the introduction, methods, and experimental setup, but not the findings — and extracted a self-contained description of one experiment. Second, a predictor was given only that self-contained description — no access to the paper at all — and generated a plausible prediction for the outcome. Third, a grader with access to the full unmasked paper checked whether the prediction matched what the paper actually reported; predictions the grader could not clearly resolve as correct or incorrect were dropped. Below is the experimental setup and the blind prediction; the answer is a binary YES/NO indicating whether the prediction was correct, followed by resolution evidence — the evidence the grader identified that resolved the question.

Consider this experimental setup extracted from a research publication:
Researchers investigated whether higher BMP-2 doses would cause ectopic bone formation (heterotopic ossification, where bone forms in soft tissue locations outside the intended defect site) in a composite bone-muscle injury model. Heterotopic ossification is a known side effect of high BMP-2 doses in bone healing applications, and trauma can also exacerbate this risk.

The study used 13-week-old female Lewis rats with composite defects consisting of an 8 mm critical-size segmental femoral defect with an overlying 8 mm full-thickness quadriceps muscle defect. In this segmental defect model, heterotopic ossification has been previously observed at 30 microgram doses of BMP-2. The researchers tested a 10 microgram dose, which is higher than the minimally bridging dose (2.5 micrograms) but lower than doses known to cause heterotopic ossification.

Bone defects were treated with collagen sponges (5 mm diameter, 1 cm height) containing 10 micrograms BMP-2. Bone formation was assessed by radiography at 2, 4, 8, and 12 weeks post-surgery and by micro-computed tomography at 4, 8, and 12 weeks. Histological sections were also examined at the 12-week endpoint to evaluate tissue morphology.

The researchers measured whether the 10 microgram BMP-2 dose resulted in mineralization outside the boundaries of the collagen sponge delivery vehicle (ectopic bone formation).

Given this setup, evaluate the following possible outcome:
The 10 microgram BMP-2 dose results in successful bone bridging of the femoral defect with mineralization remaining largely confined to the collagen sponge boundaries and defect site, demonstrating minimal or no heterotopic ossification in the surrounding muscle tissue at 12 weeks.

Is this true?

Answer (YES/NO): YES